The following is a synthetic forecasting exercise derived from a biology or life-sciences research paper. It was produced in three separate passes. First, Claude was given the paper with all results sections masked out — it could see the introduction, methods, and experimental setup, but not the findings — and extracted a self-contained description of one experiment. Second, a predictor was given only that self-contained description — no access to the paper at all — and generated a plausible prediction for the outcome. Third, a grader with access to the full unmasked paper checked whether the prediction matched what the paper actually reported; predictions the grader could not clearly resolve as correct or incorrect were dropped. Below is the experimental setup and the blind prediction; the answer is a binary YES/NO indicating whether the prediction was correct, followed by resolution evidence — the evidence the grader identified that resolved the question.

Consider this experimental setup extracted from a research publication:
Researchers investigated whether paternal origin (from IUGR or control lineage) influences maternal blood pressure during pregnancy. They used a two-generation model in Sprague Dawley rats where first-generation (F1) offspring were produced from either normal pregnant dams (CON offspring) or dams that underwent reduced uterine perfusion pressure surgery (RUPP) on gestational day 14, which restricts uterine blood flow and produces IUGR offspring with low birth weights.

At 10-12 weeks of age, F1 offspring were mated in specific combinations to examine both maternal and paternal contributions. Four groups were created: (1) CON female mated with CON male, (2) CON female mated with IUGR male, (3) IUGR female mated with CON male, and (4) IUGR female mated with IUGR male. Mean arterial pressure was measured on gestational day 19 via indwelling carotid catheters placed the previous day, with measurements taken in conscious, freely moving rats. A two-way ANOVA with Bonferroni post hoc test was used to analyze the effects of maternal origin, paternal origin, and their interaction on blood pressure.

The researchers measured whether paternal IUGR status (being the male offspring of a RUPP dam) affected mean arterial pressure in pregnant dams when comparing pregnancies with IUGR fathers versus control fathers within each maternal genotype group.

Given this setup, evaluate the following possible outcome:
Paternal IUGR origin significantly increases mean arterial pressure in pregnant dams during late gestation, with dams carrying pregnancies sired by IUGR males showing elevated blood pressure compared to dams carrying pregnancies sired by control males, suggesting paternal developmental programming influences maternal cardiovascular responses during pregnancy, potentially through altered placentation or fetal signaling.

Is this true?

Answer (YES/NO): NO